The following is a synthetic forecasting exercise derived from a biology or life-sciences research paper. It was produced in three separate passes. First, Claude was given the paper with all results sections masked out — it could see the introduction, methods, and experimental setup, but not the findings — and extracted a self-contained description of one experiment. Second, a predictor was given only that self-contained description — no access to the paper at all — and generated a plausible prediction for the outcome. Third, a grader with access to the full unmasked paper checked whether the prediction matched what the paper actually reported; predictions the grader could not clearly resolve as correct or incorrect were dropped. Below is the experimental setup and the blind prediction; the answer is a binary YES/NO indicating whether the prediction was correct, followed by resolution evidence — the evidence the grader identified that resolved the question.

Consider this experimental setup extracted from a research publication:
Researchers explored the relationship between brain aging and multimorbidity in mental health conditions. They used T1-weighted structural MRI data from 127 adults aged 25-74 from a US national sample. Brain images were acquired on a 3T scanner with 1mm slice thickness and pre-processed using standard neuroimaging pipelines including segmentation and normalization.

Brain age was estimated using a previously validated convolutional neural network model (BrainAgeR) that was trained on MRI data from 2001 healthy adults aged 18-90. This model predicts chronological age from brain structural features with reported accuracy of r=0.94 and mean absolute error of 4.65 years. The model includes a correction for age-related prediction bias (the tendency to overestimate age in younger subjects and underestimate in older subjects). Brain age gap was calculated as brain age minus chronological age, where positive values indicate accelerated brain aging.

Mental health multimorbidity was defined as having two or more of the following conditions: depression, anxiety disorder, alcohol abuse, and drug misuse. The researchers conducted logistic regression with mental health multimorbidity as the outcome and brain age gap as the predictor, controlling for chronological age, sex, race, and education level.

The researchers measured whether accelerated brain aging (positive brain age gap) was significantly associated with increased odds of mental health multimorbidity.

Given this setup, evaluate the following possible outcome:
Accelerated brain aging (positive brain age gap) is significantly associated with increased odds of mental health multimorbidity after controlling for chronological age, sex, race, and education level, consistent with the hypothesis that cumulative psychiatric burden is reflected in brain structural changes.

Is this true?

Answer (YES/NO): YES